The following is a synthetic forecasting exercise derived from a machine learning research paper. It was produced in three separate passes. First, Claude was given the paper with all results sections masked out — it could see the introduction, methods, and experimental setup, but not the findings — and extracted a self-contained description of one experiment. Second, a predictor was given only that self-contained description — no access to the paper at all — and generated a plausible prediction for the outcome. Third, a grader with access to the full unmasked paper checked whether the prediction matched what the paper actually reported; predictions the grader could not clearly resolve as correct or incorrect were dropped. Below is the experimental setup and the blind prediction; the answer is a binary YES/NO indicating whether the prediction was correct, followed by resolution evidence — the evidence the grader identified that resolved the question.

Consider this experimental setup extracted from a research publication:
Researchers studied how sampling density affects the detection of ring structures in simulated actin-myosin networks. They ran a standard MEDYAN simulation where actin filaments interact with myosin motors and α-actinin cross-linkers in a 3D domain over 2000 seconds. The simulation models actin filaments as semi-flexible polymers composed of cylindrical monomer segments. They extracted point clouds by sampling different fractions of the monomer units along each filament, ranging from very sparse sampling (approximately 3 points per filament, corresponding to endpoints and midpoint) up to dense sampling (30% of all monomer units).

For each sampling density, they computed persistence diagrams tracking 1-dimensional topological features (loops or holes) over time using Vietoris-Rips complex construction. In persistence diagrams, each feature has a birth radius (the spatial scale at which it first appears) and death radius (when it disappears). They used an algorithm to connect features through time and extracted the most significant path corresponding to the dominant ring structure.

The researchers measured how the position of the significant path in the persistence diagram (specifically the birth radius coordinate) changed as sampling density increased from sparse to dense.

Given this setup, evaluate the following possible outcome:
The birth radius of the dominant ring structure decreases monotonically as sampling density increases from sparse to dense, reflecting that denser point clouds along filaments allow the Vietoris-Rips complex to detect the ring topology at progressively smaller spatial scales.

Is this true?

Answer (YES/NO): NO